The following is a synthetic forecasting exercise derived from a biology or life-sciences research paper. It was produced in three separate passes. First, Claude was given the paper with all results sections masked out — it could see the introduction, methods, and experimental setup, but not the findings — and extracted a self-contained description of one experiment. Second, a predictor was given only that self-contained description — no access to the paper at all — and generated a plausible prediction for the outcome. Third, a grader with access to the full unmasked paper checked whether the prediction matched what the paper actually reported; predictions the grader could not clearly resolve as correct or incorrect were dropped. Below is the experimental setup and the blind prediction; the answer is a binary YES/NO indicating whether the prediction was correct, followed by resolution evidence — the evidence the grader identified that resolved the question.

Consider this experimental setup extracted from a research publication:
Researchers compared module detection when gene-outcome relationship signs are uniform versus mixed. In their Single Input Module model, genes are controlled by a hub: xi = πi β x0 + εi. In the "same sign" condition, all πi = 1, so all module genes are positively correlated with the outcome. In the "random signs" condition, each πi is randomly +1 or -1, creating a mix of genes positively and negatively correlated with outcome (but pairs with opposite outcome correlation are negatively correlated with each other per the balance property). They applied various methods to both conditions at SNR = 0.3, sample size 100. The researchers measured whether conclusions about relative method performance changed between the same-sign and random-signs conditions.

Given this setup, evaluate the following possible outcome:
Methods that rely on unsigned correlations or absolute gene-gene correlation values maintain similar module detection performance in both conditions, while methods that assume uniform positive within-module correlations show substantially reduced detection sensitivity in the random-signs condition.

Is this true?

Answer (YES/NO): NO